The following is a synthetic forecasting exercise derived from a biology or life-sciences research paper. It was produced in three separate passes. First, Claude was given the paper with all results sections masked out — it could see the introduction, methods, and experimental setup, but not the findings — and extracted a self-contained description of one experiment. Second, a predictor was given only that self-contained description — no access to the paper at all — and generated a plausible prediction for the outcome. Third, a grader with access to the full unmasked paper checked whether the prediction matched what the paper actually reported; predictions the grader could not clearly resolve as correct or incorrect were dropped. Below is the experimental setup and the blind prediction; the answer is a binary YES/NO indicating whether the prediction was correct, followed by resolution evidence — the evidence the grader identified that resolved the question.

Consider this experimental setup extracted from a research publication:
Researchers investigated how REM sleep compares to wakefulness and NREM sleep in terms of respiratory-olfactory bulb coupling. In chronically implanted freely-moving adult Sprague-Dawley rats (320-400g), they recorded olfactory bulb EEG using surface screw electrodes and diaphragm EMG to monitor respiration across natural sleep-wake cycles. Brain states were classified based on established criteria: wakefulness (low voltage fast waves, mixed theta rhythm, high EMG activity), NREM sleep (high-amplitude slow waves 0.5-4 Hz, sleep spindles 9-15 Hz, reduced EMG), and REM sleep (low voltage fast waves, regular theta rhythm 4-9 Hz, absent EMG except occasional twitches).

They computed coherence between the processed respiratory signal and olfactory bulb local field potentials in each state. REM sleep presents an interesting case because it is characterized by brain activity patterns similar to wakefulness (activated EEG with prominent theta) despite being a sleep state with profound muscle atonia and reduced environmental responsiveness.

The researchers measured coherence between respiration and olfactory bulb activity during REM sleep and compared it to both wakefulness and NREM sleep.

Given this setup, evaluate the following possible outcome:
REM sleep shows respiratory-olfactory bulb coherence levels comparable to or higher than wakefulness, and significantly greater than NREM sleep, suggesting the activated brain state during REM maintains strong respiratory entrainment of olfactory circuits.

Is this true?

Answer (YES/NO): NO